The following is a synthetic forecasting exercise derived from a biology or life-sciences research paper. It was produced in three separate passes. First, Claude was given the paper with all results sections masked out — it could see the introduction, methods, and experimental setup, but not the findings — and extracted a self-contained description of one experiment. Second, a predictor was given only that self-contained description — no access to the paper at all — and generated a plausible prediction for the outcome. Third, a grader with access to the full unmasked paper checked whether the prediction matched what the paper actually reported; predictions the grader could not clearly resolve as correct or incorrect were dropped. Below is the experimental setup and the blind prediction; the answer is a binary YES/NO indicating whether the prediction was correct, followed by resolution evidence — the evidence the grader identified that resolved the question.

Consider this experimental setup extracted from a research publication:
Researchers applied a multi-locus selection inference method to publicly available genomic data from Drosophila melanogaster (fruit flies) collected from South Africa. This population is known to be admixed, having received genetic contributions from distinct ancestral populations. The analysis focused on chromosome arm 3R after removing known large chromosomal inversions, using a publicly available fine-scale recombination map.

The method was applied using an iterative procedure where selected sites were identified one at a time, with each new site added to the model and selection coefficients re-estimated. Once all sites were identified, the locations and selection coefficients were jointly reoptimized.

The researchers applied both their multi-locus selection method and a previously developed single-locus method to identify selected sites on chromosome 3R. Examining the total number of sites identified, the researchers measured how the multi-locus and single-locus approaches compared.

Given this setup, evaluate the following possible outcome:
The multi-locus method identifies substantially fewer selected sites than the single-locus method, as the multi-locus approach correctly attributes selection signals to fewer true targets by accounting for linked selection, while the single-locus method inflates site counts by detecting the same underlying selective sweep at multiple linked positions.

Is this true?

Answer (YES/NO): YES